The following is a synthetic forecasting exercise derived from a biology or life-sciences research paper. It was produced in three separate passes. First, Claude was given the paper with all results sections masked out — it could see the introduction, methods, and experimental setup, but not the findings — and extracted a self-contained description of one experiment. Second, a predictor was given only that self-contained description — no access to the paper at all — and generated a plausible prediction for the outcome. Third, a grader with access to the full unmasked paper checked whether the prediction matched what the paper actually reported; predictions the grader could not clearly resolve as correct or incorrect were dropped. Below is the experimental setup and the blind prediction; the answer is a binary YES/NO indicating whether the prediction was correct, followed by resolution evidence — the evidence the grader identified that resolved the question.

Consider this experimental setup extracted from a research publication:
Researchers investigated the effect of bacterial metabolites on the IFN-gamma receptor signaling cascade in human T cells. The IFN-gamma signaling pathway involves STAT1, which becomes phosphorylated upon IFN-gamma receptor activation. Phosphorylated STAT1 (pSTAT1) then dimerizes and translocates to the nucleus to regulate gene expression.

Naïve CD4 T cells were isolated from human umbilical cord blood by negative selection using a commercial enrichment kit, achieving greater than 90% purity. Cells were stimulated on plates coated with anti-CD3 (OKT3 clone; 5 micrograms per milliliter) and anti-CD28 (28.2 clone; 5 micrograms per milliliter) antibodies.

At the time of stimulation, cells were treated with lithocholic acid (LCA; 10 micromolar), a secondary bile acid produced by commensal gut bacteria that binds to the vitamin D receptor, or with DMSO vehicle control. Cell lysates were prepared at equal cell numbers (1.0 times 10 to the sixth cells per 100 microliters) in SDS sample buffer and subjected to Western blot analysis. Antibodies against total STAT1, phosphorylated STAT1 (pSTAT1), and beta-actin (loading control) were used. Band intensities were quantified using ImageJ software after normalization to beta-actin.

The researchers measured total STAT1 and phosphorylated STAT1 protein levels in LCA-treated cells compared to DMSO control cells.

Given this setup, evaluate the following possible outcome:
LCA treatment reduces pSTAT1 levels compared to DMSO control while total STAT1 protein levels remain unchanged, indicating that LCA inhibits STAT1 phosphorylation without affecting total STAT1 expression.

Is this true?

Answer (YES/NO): NO